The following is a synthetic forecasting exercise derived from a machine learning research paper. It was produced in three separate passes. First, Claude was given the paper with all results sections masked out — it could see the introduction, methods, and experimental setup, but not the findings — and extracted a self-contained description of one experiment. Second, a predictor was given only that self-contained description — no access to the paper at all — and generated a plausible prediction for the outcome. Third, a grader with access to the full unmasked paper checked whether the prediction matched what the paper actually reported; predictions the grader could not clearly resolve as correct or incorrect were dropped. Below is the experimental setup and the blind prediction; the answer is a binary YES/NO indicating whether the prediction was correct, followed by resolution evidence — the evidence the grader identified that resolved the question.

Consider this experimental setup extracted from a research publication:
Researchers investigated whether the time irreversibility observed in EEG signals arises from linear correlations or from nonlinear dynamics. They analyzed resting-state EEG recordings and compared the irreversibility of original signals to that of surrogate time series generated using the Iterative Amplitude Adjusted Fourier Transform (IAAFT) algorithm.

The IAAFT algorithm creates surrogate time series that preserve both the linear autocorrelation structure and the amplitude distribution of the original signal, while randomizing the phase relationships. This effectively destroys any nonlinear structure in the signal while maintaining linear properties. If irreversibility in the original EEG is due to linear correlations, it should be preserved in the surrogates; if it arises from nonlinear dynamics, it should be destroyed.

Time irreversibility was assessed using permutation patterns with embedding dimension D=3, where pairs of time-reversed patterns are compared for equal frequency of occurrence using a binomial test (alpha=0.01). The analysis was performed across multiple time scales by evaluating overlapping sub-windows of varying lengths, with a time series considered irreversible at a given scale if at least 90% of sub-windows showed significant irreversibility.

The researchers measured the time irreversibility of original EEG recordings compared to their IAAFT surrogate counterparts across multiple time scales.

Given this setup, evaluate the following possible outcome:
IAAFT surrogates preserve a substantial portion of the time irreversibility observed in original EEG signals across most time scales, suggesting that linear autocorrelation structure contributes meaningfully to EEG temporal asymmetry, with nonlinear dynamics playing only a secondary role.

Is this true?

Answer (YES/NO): NO